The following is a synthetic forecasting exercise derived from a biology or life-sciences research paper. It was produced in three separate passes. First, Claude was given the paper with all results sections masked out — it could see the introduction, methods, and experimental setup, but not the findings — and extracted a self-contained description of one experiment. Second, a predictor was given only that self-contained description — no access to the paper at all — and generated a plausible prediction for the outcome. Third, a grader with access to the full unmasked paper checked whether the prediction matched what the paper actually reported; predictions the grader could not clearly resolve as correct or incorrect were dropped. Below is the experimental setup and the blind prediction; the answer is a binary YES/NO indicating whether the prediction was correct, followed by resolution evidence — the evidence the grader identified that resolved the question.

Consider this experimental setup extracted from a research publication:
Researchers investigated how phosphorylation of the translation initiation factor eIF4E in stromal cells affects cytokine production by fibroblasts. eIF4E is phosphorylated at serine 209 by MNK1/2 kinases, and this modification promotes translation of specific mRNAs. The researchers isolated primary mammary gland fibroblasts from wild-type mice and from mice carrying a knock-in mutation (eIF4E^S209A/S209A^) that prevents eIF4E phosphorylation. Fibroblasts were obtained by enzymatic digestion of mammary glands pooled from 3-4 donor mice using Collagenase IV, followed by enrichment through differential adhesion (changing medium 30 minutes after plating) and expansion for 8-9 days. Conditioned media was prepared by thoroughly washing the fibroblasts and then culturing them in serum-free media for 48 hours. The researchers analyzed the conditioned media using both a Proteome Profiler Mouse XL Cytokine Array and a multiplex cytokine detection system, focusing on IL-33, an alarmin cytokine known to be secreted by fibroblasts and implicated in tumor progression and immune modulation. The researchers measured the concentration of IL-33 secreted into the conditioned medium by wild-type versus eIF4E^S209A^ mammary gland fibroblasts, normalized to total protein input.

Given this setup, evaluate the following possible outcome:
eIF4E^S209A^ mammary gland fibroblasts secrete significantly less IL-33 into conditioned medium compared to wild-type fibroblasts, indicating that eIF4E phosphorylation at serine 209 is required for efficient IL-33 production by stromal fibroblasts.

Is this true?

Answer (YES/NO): YES